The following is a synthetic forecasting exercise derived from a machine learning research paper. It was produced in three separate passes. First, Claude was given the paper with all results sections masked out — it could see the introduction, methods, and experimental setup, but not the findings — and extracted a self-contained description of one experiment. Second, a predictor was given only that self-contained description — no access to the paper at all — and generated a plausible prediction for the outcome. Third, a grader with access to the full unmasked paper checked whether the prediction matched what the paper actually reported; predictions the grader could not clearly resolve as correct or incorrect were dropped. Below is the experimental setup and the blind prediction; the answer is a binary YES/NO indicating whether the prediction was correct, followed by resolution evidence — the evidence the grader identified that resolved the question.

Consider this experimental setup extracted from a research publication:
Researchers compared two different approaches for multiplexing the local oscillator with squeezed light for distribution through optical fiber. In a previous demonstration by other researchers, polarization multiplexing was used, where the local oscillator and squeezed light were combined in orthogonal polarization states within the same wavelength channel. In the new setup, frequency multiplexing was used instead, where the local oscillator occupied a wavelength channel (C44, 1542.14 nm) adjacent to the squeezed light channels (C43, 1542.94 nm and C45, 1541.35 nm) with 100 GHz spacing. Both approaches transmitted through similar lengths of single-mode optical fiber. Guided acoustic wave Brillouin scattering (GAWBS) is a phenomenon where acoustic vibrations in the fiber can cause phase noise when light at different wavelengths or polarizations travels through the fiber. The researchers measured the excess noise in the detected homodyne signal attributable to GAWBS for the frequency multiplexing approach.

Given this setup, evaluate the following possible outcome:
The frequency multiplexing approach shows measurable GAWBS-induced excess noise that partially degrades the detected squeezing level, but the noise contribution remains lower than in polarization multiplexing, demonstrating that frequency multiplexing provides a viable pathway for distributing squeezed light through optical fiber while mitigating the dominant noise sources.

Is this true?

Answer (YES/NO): NO